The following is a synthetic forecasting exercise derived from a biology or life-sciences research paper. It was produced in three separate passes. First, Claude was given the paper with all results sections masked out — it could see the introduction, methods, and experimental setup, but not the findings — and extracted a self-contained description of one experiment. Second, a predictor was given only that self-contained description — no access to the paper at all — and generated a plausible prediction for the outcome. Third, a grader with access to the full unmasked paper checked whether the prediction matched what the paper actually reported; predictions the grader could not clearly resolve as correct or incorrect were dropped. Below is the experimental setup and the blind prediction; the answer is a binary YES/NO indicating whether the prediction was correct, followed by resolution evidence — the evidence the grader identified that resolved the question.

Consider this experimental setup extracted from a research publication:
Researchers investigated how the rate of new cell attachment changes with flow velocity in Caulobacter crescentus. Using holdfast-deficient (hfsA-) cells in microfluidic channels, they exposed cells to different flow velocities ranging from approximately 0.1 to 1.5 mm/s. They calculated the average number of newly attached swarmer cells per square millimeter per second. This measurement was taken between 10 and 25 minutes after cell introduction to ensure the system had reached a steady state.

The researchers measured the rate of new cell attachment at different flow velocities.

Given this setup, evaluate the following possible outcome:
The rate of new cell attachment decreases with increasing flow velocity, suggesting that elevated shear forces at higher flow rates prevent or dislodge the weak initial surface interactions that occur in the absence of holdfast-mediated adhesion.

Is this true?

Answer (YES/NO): NO